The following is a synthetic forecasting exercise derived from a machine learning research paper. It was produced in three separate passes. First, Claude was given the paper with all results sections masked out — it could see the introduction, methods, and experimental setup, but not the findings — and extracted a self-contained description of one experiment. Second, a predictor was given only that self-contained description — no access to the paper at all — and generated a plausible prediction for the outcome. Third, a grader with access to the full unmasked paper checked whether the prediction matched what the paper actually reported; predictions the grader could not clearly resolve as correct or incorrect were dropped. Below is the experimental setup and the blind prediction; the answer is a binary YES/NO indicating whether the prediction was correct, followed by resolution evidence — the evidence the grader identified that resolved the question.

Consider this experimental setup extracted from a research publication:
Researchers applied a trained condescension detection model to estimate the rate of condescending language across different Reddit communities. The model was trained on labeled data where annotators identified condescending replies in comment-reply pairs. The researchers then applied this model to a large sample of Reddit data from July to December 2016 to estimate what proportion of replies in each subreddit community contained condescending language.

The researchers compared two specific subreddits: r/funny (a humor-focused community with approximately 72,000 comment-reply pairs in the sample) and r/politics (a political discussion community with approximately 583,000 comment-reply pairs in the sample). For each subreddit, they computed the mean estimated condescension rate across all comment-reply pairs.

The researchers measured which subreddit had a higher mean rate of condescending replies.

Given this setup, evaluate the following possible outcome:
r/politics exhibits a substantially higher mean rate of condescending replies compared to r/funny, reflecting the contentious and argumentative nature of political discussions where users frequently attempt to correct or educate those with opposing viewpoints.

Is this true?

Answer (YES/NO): NO